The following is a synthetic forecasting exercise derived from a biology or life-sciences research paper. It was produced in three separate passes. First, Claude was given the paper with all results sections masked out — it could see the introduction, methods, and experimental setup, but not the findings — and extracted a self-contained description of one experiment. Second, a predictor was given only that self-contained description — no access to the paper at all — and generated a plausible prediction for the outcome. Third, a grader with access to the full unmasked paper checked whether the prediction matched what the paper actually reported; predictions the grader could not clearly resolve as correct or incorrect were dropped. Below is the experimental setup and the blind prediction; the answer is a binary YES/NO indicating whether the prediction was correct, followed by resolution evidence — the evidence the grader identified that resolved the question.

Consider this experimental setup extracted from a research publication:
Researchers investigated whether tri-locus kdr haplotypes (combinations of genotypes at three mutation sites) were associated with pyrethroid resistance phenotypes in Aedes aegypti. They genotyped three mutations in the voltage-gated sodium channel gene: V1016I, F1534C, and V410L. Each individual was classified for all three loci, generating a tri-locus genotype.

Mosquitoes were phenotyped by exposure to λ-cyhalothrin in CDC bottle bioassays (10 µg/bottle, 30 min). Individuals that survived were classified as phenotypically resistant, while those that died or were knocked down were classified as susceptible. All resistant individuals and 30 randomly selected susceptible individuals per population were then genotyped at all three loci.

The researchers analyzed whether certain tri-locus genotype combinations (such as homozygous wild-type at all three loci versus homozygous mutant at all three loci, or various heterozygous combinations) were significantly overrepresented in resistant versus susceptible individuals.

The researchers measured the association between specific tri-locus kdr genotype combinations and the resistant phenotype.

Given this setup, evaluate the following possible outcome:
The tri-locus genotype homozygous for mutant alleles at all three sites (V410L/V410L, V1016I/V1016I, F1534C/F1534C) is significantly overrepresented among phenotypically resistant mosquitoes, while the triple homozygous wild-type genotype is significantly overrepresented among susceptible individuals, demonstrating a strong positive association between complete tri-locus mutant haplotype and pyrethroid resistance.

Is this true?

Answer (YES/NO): NO